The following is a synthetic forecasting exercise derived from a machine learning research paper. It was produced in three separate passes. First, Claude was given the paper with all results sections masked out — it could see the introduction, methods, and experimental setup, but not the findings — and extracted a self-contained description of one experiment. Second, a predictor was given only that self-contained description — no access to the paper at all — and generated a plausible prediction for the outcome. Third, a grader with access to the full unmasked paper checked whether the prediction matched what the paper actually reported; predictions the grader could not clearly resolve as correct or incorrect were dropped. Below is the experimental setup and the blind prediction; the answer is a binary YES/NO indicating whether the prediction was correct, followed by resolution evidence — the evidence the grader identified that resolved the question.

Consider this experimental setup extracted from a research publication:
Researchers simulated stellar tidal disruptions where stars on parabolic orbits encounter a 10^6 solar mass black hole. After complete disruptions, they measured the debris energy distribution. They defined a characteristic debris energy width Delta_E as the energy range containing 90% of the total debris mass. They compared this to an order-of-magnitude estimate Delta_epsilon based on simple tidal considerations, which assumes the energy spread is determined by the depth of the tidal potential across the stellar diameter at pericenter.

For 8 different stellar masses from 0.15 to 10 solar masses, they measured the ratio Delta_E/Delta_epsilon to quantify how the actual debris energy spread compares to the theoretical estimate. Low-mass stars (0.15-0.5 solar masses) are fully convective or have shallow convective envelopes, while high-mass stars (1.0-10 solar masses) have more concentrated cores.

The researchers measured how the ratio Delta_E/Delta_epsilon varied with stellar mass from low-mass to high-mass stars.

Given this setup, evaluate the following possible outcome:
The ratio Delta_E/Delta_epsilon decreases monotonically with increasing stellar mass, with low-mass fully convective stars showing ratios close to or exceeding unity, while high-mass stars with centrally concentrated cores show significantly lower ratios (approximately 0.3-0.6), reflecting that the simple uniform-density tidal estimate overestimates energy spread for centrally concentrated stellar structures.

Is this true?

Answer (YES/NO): NO